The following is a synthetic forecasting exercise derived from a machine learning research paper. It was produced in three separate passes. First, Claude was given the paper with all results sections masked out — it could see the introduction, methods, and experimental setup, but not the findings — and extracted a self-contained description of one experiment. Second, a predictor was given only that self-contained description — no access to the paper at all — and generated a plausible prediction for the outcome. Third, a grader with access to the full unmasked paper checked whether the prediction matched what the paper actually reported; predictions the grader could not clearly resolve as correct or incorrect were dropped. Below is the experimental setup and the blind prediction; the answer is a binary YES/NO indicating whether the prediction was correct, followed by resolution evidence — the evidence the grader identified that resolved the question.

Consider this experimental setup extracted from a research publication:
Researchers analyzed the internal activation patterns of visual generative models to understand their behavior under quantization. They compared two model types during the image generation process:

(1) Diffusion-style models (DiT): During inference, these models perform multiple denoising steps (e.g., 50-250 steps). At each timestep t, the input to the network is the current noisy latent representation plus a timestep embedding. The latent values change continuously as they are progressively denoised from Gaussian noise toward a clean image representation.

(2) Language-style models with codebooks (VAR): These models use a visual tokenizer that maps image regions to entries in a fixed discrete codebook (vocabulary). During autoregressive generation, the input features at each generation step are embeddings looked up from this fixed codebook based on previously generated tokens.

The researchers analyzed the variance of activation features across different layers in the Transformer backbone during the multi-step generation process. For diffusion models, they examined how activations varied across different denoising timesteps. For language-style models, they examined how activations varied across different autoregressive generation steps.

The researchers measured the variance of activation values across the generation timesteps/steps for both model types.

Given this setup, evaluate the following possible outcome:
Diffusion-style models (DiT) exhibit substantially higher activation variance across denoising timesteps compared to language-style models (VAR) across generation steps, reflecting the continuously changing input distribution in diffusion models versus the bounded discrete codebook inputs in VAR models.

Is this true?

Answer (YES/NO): YES